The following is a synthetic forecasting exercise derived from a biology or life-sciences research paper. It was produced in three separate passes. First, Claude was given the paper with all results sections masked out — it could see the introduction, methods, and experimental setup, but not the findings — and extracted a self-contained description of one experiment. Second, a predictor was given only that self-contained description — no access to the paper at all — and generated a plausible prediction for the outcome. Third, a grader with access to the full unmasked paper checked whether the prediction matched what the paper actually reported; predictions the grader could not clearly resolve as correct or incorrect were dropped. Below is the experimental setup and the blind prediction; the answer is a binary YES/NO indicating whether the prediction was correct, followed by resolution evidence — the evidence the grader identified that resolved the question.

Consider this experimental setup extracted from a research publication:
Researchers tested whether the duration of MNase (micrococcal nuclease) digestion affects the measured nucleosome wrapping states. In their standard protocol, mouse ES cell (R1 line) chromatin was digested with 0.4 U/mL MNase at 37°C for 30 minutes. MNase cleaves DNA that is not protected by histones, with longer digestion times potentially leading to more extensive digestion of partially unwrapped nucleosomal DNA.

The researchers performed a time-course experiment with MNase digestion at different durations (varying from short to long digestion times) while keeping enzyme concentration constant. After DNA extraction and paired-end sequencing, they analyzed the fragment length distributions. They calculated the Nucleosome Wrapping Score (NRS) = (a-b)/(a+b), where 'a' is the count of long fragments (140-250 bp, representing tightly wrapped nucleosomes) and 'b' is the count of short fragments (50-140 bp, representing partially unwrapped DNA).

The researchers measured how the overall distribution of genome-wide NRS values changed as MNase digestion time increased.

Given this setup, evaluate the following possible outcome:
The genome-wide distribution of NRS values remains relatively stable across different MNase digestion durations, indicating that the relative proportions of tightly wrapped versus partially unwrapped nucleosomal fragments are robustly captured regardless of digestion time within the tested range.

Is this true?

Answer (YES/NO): NO